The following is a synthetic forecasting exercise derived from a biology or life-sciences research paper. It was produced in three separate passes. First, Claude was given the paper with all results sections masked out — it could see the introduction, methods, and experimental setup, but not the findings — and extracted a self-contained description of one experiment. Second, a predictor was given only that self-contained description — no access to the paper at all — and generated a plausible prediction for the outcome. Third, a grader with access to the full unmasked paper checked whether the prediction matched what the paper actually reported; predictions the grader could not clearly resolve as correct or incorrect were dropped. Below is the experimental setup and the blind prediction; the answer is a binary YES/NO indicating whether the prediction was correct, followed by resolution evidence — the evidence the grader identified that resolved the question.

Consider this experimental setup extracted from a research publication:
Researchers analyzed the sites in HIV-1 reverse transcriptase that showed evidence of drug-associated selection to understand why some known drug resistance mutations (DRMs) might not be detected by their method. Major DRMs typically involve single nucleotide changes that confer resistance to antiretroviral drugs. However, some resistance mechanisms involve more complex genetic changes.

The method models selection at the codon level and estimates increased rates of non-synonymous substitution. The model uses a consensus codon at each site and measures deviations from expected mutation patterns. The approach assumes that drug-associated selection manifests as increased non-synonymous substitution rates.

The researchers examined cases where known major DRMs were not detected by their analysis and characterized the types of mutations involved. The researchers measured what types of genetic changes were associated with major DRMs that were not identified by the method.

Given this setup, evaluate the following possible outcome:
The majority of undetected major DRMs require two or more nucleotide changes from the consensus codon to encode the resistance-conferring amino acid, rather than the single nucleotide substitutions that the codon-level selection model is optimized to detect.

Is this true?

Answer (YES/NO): NO